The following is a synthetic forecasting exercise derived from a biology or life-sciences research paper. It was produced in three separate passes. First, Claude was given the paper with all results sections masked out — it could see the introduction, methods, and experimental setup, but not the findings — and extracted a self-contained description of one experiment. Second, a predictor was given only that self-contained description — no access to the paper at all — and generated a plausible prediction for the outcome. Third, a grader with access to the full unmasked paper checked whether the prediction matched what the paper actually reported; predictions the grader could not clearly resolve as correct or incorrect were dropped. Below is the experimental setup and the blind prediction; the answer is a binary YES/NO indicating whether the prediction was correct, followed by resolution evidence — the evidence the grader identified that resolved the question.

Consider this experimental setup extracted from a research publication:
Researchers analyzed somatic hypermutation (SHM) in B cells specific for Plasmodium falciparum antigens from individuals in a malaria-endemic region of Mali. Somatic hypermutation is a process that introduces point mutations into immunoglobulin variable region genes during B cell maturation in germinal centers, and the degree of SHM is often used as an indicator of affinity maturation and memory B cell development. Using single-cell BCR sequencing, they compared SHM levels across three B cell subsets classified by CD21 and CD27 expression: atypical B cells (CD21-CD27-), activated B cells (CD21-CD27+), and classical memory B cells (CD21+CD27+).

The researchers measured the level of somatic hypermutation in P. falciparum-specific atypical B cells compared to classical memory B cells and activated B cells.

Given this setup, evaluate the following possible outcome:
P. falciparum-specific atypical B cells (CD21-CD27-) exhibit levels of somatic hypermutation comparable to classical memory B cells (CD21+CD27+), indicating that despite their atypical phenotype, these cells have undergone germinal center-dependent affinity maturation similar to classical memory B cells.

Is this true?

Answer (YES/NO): YES